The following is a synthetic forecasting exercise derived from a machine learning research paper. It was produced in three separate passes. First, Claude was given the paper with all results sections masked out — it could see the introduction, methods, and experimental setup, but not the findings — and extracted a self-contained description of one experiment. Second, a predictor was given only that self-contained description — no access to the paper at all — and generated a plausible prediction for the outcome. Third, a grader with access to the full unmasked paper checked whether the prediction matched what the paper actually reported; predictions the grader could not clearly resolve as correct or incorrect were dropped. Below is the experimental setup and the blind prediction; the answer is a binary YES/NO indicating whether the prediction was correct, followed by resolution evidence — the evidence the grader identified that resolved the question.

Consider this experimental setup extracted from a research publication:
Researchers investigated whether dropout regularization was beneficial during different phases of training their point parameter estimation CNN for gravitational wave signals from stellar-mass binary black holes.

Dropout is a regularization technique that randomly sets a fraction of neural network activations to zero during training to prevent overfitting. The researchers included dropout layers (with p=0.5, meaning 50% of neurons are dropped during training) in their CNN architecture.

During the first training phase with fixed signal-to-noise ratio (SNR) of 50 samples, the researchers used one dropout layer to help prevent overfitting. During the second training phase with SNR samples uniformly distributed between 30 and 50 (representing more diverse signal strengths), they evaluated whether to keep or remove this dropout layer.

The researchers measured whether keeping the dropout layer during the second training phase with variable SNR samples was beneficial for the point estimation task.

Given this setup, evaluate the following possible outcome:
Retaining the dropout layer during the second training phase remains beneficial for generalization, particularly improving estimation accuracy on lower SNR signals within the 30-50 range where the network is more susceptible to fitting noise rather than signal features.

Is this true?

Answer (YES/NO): NO